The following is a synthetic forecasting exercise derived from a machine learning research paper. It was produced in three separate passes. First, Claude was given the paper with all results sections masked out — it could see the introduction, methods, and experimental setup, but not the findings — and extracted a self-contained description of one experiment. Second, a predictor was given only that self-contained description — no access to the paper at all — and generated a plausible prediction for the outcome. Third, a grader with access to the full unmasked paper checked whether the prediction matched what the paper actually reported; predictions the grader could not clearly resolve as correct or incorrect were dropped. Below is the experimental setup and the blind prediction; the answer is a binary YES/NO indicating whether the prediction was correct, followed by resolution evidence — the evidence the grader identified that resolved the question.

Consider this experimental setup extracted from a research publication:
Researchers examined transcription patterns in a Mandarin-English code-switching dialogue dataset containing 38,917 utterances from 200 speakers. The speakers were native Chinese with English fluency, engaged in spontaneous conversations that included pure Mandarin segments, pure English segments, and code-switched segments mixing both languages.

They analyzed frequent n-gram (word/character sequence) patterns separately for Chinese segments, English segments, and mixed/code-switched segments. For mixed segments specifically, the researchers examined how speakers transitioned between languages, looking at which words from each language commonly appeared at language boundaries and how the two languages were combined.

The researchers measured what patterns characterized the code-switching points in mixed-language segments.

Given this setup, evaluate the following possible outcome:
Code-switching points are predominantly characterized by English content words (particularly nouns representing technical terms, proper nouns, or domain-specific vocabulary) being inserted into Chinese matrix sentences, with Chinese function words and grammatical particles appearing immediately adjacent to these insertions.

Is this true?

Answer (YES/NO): NO